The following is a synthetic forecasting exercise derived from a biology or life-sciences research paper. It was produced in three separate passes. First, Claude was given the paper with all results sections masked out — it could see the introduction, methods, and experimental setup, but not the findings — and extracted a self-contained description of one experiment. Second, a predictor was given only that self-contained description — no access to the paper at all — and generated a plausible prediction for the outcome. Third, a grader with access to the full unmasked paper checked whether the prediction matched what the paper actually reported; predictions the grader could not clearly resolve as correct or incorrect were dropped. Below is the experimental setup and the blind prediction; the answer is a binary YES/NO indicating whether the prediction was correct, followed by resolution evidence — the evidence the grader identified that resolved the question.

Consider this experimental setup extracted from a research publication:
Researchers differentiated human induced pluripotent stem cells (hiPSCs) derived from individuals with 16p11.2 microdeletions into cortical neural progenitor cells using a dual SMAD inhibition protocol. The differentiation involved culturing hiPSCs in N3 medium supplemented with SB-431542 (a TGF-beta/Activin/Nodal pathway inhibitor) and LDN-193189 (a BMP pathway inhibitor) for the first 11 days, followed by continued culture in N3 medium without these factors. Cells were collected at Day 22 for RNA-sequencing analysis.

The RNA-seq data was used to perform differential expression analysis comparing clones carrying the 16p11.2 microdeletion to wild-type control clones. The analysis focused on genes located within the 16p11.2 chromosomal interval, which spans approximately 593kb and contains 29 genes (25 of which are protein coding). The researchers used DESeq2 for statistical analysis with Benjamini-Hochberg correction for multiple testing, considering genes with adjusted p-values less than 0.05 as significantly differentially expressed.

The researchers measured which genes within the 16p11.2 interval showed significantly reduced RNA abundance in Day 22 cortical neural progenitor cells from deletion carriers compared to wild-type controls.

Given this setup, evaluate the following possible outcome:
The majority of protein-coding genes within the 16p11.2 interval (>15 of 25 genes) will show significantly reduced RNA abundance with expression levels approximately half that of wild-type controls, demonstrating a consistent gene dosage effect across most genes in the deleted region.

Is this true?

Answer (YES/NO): NO